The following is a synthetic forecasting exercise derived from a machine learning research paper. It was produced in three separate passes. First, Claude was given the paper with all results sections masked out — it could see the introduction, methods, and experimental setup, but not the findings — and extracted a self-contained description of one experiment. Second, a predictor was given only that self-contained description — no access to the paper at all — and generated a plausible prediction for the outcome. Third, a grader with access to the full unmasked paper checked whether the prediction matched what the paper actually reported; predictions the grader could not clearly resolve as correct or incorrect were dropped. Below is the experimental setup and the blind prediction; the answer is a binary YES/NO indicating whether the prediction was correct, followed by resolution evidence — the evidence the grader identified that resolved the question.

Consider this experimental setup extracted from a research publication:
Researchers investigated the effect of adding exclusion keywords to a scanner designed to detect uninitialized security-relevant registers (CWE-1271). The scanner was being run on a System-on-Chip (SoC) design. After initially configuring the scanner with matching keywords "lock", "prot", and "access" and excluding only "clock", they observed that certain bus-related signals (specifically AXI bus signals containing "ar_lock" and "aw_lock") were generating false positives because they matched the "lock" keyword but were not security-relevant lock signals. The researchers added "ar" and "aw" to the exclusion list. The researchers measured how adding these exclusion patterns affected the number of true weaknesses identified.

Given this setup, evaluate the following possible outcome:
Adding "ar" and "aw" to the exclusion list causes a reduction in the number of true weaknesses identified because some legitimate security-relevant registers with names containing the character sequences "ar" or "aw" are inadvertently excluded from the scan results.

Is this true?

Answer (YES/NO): NO